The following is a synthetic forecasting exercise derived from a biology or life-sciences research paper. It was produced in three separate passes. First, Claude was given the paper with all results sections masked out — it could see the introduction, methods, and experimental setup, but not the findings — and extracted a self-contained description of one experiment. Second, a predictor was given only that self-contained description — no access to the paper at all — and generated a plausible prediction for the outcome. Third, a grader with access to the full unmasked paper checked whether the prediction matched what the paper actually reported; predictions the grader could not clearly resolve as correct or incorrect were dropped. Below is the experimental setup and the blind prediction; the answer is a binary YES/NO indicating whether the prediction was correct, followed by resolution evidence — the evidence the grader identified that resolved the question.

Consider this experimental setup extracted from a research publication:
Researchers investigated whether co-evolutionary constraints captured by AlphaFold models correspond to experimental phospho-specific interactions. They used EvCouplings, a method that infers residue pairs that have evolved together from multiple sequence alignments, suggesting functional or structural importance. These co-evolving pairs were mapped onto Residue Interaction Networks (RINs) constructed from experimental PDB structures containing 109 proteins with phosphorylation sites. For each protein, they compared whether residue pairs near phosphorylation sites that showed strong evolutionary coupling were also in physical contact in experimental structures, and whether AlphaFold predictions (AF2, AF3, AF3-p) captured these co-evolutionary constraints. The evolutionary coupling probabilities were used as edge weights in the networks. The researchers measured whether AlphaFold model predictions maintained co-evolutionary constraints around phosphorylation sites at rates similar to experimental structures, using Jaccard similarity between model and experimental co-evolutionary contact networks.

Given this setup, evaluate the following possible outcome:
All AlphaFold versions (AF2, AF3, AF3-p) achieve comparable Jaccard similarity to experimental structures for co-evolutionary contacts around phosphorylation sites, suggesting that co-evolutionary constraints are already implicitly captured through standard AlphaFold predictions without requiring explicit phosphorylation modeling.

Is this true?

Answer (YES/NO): NO